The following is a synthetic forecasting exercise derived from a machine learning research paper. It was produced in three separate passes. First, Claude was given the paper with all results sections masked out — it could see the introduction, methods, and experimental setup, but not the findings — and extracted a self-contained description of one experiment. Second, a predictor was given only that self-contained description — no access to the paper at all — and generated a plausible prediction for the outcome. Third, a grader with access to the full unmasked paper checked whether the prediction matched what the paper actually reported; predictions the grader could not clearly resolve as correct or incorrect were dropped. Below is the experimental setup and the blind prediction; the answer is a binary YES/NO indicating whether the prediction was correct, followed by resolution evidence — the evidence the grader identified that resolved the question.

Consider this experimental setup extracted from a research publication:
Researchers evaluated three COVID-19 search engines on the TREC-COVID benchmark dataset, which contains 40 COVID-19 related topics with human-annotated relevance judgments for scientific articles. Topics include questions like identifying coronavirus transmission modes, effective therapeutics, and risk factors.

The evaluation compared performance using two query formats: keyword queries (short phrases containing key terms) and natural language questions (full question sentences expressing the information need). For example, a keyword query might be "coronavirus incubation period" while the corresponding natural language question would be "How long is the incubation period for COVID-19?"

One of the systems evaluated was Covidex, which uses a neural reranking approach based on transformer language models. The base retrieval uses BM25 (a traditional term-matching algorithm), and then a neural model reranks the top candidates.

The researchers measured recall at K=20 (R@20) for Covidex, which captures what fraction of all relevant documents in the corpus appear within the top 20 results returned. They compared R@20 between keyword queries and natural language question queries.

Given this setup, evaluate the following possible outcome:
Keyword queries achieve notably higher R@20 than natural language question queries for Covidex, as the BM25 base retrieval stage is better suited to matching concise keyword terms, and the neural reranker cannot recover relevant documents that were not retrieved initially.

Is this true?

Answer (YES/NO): NO